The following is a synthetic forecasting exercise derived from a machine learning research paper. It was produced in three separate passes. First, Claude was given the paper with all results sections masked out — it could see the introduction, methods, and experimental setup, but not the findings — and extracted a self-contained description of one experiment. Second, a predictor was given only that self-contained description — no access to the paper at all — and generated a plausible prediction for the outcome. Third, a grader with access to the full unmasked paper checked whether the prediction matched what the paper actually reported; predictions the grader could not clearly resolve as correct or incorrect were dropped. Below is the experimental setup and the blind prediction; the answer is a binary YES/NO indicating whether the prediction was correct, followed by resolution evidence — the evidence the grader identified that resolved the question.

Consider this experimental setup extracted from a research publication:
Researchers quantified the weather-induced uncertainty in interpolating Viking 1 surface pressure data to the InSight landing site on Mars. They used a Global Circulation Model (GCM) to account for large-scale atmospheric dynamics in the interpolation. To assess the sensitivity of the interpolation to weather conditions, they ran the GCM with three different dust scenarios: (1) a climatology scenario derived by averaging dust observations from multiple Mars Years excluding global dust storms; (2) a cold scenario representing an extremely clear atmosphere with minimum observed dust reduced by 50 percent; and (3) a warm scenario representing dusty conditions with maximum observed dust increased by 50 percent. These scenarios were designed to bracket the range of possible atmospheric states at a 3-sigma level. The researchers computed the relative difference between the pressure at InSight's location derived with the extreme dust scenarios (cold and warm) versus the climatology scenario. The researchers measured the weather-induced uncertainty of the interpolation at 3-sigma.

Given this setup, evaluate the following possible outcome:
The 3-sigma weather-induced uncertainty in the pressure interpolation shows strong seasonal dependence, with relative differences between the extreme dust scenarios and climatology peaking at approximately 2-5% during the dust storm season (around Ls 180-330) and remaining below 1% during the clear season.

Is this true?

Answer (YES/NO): NO